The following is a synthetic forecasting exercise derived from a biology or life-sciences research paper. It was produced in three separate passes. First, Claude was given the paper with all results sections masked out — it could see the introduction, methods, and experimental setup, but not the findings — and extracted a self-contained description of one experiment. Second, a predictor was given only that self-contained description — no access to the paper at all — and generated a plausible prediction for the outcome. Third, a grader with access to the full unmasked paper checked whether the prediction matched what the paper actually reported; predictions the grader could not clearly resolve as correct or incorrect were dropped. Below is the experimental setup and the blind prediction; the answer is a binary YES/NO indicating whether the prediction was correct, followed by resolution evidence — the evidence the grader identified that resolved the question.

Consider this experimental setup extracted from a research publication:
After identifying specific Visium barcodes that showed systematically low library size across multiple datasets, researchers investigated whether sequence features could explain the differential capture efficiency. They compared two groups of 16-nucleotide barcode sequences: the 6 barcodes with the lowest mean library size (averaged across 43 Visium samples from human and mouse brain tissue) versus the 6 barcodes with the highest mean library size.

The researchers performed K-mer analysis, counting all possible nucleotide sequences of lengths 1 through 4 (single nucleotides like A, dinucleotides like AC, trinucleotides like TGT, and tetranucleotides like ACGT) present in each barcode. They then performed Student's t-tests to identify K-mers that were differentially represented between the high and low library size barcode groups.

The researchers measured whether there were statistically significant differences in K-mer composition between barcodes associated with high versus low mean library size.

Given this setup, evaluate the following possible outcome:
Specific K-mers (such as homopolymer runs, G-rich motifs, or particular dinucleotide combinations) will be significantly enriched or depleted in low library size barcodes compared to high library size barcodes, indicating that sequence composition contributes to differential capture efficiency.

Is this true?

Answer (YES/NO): YES